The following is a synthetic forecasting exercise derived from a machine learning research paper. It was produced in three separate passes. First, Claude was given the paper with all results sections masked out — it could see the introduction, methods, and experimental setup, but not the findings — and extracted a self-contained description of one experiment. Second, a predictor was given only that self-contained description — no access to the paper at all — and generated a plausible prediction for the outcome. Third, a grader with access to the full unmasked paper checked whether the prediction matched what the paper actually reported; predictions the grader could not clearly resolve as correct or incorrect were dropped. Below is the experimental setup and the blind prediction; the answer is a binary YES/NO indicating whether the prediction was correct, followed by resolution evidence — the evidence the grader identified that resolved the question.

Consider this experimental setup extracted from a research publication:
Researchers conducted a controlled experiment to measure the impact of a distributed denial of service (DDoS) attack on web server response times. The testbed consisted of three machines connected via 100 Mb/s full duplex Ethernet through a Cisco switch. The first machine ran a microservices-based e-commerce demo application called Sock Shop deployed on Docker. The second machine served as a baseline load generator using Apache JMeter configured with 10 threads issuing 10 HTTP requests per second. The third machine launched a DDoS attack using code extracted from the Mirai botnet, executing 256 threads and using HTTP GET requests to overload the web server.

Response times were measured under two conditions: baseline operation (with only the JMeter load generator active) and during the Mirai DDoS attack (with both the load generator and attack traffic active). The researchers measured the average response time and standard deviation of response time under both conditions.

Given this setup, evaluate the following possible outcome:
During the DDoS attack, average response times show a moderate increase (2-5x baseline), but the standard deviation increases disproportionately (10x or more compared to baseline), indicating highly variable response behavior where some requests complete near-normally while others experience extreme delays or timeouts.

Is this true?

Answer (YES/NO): NO